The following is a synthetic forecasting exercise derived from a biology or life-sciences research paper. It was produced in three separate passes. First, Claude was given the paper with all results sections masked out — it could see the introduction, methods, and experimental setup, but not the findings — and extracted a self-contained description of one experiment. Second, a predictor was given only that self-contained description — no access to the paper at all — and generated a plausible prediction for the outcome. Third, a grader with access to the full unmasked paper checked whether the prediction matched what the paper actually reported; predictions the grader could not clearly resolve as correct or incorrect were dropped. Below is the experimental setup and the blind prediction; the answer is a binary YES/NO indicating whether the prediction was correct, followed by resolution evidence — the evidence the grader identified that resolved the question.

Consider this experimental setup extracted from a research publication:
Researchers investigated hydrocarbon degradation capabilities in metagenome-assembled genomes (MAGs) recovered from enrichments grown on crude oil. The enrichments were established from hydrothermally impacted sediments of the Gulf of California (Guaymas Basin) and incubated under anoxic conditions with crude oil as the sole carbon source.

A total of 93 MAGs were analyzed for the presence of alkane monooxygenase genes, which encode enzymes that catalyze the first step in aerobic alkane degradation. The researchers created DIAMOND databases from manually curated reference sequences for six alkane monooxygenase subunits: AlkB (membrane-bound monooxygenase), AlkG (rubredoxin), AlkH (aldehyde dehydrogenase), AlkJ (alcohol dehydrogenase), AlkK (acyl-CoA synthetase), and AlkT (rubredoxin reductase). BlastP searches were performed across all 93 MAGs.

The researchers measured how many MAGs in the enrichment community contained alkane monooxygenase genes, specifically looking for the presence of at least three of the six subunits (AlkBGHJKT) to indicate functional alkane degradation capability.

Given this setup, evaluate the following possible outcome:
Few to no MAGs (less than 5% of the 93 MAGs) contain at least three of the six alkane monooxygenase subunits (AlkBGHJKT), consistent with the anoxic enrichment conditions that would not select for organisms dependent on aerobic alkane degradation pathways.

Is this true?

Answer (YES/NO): NO